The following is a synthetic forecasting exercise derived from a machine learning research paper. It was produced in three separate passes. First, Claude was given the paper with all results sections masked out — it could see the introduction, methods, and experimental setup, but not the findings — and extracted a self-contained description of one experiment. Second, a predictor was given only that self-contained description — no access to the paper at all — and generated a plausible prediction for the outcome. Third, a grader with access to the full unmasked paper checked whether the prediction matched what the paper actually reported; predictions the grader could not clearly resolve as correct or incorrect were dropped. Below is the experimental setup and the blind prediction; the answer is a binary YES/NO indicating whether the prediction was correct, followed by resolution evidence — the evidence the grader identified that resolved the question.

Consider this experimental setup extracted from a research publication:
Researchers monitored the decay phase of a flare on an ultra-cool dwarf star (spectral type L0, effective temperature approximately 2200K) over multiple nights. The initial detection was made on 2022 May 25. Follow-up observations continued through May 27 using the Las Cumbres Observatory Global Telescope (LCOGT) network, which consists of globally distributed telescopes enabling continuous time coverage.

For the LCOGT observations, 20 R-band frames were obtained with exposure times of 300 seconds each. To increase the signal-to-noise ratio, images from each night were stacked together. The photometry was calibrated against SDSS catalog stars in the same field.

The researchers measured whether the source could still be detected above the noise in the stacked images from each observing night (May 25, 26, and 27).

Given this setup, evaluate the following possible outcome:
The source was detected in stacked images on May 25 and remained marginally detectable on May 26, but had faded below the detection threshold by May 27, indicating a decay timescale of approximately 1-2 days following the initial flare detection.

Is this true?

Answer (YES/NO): NO